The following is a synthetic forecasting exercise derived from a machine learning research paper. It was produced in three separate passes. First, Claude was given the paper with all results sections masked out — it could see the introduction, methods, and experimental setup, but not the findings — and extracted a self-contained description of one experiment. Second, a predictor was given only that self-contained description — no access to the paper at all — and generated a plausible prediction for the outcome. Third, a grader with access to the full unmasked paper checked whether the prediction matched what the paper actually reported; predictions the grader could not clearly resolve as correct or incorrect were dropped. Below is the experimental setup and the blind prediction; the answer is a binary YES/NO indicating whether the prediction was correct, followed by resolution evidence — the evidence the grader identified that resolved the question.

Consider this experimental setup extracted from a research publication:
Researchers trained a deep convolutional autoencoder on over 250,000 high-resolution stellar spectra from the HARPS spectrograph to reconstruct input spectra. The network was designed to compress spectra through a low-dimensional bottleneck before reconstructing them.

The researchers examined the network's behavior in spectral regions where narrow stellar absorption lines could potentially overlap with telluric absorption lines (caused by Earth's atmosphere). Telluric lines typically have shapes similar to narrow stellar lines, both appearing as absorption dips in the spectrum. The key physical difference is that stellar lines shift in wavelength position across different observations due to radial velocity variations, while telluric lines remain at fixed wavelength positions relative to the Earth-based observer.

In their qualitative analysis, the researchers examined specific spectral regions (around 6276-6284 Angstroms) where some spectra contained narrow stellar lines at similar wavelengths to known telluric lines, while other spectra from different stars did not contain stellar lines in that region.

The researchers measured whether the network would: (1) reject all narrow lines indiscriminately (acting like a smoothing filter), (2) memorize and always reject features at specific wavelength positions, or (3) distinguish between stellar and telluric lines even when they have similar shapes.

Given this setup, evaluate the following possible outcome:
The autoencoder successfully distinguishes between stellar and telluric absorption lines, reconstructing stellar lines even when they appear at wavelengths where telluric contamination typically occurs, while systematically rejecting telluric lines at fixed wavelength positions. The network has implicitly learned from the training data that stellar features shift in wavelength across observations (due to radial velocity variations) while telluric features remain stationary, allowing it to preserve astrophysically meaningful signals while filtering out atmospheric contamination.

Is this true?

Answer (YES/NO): YES